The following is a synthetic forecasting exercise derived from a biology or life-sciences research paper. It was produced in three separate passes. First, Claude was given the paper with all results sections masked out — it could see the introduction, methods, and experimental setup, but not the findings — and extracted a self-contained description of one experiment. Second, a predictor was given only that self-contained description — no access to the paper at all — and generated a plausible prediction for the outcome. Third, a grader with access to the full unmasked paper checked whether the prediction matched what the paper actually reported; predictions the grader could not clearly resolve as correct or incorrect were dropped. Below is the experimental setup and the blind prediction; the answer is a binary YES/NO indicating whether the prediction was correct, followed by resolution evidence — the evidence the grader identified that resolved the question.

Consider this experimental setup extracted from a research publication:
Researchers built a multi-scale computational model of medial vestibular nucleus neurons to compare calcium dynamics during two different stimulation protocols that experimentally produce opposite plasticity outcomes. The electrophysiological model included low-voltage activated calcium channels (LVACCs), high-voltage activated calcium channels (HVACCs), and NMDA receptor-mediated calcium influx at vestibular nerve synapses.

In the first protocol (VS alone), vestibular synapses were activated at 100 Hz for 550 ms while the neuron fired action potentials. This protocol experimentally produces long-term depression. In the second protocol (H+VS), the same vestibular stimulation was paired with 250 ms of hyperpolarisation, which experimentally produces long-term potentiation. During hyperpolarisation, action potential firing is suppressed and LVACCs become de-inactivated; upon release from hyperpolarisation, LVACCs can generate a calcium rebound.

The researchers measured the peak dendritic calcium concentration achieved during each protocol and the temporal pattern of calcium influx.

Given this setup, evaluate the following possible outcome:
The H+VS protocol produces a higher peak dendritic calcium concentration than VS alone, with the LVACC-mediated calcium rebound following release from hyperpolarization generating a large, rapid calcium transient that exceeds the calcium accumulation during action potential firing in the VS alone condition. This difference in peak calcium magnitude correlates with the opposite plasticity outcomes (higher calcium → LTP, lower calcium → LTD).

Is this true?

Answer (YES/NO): YES